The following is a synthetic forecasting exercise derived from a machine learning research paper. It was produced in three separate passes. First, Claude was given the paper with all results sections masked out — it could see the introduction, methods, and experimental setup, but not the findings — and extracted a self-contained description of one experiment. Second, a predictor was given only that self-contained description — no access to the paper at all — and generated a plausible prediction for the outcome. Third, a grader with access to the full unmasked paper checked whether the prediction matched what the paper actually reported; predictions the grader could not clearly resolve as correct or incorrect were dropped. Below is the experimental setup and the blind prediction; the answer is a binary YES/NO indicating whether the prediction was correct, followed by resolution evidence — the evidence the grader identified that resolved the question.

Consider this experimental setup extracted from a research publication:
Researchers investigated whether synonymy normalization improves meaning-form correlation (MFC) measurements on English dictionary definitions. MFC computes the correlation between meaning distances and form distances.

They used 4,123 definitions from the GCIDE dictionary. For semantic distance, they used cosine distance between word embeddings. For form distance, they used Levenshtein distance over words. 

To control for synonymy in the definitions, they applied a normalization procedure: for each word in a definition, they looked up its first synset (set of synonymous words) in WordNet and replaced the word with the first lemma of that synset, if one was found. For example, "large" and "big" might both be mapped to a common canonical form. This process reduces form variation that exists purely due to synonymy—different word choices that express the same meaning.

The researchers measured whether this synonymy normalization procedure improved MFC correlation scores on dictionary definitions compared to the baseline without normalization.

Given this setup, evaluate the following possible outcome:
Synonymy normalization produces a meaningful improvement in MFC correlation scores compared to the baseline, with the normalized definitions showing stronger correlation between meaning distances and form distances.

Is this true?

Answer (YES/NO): NO